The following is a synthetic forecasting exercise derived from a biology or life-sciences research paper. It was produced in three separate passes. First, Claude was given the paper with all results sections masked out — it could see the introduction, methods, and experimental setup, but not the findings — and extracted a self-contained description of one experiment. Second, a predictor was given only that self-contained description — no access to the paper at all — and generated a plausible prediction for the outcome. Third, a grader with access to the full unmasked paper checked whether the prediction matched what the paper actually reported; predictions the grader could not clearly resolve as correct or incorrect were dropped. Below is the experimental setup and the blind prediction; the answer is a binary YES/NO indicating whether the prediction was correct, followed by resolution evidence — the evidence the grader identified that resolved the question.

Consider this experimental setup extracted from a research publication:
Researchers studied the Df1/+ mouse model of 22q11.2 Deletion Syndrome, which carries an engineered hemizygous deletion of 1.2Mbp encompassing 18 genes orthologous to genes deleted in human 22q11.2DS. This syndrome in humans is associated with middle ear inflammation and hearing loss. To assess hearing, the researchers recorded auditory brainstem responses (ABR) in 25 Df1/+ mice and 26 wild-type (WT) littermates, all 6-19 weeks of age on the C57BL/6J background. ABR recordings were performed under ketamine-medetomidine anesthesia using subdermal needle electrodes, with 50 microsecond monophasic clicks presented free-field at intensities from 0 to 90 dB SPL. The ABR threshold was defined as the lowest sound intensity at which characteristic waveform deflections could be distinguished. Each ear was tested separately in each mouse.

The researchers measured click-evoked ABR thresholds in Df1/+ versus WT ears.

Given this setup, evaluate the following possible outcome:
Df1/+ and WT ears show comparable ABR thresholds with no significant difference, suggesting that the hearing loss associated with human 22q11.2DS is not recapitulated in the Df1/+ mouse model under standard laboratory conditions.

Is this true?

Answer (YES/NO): NO